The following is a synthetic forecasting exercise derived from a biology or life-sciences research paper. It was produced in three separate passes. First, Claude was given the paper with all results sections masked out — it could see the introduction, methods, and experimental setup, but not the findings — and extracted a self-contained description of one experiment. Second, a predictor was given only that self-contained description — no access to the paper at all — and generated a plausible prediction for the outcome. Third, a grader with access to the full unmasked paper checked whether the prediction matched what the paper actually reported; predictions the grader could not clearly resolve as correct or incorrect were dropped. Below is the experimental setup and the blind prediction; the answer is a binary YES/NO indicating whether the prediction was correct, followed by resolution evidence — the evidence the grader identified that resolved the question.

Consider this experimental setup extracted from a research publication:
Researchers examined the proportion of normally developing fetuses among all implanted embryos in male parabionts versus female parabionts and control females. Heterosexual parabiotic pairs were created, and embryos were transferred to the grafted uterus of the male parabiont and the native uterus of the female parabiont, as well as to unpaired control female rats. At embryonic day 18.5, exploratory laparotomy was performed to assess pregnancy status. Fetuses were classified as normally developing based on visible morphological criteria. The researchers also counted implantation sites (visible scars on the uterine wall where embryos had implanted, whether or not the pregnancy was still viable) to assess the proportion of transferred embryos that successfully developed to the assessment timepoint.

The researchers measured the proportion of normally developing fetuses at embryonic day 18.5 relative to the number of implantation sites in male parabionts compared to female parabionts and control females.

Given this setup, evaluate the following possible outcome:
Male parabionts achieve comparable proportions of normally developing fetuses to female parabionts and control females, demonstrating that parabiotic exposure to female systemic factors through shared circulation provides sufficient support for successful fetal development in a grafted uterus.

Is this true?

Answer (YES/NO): NO